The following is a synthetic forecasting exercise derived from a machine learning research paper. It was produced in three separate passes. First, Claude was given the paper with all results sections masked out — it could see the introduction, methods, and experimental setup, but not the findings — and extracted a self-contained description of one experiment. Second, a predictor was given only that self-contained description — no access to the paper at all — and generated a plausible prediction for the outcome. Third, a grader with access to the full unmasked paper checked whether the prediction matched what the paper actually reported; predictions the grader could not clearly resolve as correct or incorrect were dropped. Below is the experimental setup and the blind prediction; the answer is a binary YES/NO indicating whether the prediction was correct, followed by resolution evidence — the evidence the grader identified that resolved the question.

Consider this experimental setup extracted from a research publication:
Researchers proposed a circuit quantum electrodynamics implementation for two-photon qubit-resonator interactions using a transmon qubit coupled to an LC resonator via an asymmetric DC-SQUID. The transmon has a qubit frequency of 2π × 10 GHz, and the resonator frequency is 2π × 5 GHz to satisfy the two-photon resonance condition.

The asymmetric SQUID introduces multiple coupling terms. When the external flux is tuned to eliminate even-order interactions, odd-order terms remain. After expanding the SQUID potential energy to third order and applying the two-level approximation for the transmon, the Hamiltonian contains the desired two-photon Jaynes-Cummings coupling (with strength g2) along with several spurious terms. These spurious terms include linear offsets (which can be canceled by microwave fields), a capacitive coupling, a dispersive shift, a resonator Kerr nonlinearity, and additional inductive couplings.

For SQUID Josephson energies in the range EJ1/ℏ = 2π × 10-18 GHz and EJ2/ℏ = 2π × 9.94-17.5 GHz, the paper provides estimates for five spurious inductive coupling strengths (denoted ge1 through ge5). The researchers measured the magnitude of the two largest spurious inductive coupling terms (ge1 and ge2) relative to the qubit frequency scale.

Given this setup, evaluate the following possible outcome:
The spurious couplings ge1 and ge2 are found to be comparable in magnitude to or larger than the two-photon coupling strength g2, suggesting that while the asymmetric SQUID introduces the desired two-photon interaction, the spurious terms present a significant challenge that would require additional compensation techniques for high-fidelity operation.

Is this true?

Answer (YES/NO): YES